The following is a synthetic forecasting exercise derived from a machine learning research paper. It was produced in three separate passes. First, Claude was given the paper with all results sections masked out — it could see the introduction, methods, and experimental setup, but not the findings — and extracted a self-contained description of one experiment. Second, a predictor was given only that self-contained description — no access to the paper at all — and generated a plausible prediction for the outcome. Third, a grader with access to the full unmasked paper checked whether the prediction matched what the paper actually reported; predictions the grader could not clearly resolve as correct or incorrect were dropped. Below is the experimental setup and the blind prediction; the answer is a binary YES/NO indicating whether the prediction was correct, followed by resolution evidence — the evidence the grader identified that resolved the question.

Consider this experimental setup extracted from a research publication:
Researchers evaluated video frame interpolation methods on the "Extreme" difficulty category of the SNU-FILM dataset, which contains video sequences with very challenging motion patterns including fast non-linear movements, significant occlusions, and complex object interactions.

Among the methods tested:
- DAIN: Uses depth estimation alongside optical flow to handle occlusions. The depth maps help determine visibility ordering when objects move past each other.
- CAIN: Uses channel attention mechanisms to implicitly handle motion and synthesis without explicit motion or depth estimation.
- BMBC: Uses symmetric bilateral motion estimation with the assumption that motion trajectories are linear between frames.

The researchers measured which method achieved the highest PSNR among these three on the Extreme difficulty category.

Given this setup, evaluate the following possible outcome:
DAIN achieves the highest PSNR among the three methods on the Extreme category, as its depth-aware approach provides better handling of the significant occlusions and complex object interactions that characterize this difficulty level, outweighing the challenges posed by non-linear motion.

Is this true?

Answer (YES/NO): YES